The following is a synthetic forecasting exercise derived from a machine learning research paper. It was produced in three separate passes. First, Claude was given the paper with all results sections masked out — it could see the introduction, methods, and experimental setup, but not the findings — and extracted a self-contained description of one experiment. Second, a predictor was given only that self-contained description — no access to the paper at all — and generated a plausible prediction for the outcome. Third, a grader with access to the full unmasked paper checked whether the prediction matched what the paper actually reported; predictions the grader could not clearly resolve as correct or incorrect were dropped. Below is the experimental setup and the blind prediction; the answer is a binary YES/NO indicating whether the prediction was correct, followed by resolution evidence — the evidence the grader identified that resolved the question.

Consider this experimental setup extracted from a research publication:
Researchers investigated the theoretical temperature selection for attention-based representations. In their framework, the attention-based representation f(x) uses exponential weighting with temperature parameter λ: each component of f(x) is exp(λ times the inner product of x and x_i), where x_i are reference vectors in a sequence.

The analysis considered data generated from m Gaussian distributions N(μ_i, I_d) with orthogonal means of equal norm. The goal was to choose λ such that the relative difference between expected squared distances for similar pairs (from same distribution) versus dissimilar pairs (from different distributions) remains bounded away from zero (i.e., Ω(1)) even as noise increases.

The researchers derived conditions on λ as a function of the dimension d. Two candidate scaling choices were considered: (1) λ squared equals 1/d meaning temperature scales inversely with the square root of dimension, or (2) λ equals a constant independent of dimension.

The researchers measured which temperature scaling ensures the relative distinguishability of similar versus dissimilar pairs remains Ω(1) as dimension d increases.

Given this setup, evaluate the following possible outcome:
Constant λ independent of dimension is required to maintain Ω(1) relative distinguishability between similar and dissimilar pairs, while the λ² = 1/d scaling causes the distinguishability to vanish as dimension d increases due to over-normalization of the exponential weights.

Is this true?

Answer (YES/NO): NO